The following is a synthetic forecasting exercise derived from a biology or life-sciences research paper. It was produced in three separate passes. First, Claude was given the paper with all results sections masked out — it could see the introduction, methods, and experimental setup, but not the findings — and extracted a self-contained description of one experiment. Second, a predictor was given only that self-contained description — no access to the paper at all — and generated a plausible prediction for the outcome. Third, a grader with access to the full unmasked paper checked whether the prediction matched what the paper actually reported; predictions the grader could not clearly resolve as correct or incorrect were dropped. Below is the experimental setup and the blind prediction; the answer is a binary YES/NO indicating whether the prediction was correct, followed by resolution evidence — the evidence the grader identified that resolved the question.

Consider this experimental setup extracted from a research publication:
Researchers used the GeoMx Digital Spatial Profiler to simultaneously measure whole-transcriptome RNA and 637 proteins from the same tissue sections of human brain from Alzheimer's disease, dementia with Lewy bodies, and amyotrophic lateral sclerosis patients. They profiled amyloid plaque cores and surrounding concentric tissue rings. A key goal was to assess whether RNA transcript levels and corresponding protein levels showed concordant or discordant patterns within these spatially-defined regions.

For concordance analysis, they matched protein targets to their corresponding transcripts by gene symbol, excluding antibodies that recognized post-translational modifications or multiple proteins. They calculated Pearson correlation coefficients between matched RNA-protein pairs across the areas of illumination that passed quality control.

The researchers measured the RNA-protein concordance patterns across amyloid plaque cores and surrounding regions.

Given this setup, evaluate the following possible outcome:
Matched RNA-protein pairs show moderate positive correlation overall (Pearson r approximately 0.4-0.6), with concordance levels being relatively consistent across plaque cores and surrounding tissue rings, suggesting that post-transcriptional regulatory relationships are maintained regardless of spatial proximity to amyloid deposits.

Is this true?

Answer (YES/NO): NO